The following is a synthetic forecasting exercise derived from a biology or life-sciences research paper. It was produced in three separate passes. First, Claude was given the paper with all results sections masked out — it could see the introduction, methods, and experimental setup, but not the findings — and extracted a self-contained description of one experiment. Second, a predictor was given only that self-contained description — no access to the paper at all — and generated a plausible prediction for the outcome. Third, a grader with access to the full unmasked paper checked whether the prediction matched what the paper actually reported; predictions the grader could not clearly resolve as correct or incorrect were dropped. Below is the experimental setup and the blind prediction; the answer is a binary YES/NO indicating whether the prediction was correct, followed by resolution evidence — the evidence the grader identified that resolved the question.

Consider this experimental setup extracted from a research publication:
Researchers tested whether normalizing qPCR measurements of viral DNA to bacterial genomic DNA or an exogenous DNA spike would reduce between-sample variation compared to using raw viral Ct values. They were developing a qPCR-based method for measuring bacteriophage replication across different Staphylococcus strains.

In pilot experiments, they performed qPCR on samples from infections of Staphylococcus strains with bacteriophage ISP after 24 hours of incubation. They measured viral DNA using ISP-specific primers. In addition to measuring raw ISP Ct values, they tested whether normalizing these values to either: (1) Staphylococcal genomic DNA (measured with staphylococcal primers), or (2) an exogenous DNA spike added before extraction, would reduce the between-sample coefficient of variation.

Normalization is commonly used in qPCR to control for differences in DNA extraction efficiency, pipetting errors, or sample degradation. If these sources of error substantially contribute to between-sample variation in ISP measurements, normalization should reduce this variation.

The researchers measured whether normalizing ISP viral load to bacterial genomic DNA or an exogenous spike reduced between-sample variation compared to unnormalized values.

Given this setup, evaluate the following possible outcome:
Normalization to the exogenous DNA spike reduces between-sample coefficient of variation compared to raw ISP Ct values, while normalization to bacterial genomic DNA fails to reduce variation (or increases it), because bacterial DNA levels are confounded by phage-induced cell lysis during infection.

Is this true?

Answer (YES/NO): NO